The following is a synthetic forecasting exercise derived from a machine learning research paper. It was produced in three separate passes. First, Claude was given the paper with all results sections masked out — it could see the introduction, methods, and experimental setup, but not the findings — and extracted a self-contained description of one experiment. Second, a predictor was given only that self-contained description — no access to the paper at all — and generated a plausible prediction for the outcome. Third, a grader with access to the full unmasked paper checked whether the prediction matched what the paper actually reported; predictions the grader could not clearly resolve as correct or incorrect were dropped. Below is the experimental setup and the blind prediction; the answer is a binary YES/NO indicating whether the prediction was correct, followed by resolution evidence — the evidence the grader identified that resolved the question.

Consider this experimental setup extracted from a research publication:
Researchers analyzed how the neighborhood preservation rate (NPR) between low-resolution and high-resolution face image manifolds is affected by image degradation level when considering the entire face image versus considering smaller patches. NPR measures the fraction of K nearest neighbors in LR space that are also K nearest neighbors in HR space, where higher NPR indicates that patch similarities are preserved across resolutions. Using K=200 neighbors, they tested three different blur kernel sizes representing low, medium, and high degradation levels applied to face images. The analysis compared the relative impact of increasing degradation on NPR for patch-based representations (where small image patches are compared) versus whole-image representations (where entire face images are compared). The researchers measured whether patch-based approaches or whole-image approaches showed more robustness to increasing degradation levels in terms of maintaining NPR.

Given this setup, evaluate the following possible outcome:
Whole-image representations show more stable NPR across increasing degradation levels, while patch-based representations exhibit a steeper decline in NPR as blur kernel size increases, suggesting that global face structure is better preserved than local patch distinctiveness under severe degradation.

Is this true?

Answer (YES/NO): YES